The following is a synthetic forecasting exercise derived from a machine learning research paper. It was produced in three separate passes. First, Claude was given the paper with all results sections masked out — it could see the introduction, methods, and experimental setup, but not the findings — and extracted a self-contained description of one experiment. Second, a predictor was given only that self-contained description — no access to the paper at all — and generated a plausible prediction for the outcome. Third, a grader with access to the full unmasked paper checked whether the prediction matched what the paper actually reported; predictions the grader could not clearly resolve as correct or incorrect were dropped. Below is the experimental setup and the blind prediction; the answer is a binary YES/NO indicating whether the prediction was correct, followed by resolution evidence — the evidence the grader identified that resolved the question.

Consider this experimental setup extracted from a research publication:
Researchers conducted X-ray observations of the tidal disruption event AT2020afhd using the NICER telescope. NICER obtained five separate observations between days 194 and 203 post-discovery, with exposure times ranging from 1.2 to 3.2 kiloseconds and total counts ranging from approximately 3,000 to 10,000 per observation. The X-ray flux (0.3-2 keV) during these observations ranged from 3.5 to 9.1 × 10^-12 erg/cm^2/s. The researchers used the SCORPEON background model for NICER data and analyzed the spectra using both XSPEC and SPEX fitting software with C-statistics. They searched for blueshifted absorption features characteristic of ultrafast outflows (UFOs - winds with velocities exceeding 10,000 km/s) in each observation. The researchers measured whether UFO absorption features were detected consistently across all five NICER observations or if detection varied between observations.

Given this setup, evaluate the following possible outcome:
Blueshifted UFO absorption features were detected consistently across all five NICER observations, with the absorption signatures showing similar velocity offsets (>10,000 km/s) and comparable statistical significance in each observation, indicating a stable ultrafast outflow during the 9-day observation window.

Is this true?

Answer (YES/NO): NO